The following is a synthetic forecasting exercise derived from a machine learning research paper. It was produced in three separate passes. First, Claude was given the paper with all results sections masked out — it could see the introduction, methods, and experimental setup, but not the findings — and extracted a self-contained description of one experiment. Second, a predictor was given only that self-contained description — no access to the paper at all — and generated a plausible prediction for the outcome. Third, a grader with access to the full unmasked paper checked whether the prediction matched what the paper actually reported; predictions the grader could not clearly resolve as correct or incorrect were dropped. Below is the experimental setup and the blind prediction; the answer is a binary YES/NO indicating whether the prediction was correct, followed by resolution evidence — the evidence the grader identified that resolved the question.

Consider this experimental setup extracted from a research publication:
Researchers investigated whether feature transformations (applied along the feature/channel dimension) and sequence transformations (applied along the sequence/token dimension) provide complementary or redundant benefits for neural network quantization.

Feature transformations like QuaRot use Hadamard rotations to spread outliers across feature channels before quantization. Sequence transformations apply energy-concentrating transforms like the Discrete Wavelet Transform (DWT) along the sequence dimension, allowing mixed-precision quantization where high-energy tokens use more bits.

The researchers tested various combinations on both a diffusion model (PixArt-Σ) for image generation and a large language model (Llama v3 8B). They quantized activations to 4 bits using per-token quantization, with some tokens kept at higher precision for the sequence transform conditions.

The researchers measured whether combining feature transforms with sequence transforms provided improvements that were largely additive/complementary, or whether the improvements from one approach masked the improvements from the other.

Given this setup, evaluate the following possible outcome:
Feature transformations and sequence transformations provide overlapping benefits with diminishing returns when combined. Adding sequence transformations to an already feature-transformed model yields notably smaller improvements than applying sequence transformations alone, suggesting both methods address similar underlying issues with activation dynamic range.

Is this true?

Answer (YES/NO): NO